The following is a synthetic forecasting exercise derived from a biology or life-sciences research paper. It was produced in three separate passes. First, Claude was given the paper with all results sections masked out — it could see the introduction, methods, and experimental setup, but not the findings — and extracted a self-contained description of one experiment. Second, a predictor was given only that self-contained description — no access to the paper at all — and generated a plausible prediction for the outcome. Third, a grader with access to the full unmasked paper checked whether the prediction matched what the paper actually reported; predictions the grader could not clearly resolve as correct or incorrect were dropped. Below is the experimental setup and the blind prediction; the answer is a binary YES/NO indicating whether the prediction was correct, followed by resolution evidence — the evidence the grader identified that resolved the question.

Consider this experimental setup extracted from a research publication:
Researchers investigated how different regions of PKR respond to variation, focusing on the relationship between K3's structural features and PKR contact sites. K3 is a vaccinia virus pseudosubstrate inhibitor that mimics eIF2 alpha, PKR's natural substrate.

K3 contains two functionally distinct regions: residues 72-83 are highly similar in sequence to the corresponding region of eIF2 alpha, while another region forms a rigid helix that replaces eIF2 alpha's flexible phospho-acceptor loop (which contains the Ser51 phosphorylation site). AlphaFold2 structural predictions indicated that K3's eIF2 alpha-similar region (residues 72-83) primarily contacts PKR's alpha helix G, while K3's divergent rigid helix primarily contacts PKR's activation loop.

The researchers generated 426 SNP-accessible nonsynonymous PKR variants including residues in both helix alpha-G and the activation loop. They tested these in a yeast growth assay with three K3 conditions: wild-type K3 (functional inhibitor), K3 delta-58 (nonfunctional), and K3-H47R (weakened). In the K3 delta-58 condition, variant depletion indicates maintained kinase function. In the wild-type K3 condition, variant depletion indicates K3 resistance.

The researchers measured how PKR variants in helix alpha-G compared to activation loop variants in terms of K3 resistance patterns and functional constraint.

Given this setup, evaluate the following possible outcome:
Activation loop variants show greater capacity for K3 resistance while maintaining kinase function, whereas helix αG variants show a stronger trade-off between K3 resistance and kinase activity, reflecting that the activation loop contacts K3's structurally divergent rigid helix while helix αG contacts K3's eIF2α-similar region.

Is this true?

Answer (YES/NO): NO